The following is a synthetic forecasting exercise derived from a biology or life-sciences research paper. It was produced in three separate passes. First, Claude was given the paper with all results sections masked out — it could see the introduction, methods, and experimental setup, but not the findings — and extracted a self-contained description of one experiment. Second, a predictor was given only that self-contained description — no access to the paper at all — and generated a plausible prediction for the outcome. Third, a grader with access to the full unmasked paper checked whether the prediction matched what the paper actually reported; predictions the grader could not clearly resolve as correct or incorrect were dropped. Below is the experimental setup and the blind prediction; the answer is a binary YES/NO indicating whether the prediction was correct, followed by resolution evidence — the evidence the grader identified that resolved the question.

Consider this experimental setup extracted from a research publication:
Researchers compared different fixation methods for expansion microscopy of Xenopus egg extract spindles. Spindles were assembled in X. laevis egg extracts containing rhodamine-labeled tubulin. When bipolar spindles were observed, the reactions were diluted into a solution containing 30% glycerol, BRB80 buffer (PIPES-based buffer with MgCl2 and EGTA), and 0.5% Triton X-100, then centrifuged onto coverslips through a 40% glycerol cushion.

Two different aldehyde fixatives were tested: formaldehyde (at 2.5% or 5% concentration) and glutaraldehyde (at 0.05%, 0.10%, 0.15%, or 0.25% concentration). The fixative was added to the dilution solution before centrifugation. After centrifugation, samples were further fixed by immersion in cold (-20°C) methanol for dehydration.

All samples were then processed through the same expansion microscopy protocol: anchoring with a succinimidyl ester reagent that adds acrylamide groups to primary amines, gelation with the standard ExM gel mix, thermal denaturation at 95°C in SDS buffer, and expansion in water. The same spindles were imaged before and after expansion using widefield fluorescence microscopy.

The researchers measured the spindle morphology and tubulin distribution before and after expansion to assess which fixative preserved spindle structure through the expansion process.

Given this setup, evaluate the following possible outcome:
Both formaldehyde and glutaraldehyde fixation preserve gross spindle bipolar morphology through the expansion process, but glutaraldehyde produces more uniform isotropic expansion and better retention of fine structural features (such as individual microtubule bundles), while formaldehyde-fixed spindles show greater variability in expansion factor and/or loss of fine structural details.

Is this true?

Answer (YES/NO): NO